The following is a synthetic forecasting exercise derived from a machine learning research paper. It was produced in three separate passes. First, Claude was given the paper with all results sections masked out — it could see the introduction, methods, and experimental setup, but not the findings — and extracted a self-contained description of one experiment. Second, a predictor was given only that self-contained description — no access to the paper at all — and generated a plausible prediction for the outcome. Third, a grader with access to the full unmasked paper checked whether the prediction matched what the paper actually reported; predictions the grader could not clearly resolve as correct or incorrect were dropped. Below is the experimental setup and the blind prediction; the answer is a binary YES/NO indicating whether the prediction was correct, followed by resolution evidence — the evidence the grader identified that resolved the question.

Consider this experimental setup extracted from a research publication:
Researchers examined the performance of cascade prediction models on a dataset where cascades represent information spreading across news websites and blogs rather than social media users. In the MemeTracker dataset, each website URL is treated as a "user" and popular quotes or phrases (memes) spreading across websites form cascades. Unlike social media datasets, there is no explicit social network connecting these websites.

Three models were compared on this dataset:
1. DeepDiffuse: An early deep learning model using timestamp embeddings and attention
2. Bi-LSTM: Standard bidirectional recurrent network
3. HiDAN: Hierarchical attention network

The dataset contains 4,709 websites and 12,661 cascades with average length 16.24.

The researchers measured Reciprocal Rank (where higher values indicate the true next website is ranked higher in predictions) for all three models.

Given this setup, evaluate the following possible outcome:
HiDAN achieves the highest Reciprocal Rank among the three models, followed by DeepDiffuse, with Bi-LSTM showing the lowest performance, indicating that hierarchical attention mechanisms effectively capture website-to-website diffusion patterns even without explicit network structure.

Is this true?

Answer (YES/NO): NO